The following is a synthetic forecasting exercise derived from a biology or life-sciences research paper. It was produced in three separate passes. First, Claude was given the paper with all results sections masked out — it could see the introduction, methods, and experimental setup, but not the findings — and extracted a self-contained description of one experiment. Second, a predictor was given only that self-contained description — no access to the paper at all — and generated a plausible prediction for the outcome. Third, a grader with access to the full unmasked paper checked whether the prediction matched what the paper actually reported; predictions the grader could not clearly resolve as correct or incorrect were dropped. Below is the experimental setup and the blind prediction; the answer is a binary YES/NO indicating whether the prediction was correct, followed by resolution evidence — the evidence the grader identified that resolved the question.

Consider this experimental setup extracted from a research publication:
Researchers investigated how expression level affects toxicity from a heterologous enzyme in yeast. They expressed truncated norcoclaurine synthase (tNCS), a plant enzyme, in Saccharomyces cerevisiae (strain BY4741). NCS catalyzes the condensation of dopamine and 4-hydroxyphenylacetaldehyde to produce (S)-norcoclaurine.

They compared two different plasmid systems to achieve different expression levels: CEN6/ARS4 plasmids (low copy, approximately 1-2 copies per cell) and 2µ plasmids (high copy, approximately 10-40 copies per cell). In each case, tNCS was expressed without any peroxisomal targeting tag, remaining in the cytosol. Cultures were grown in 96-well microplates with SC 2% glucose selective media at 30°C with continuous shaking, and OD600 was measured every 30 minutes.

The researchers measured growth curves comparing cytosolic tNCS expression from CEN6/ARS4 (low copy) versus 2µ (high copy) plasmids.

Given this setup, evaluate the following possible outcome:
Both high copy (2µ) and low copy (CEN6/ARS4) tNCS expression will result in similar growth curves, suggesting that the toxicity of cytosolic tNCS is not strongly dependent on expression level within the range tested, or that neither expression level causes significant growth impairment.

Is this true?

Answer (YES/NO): NO